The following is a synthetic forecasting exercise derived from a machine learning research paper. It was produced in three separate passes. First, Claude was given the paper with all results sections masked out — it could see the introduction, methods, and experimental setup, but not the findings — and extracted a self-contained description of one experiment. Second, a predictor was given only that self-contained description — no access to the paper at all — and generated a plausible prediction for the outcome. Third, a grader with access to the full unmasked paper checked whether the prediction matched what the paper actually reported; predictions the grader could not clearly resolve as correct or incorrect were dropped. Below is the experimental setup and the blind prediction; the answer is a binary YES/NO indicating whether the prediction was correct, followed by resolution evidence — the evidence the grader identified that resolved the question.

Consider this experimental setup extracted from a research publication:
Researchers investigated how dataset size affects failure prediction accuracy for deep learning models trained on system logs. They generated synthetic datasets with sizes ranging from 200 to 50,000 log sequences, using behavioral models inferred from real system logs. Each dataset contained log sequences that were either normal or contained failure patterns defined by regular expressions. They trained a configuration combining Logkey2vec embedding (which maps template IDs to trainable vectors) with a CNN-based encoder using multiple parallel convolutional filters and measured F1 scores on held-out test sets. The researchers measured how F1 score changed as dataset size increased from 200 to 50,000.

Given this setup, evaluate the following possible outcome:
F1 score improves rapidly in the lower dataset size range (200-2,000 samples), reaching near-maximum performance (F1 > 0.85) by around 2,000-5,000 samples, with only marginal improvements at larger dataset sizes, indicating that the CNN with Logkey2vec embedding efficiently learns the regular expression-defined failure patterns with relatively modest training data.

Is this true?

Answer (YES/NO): NO